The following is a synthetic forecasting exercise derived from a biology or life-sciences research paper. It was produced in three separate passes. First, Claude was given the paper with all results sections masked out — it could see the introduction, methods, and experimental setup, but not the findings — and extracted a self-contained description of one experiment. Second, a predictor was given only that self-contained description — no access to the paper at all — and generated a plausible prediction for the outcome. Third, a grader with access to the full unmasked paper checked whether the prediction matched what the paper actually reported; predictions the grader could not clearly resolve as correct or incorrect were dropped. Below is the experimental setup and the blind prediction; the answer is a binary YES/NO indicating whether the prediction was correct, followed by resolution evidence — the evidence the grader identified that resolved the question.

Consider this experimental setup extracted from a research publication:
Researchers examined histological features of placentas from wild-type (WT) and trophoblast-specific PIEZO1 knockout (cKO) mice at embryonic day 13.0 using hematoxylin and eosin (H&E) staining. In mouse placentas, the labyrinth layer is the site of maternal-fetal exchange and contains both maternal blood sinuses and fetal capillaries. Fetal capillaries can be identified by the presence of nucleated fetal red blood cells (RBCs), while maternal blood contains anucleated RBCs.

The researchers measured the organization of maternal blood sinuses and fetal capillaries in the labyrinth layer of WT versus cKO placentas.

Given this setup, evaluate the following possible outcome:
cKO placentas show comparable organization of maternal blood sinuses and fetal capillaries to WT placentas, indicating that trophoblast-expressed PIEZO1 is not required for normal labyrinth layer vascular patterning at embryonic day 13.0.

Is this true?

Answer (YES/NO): NO